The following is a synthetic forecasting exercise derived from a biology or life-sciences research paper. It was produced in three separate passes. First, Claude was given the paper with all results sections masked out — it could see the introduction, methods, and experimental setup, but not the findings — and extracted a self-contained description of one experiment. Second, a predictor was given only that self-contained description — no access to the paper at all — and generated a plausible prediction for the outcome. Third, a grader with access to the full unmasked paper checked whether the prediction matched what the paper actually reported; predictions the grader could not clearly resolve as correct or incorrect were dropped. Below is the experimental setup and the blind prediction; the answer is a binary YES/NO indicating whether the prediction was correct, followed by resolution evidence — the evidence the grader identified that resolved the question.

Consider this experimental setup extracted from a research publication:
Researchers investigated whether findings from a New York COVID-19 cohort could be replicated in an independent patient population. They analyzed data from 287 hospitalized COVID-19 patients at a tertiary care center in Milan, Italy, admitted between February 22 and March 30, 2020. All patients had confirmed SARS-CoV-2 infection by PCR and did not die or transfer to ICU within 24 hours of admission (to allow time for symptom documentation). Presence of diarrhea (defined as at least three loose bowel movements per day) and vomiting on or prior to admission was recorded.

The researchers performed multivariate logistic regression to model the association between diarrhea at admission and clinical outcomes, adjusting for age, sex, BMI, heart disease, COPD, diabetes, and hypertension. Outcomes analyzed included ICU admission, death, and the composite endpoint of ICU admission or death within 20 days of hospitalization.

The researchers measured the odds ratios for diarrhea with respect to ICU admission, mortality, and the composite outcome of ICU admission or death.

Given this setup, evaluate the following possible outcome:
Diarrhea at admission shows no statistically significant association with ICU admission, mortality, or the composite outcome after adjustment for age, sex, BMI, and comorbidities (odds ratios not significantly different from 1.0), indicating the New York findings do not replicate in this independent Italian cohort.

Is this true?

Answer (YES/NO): NO